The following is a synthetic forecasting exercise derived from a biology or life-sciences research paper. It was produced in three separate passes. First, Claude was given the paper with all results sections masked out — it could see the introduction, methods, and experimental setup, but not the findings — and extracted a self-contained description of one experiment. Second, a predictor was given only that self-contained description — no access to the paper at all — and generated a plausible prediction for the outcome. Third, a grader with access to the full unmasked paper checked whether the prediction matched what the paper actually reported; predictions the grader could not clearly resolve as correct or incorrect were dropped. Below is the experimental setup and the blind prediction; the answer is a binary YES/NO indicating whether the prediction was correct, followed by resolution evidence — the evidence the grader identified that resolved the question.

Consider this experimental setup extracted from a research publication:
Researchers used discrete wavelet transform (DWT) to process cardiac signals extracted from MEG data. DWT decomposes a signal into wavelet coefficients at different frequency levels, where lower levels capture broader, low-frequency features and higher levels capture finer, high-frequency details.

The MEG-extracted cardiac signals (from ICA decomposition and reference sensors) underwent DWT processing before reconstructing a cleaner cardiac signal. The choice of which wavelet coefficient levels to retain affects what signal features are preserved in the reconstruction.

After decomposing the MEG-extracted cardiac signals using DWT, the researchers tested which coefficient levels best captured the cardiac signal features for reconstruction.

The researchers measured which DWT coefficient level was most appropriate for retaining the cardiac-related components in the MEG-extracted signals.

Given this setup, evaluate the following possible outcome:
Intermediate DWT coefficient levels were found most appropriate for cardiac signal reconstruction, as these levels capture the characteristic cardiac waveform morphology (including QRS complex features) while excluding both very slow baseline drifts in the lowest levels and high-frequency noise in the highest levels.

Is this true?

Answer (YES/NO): NO